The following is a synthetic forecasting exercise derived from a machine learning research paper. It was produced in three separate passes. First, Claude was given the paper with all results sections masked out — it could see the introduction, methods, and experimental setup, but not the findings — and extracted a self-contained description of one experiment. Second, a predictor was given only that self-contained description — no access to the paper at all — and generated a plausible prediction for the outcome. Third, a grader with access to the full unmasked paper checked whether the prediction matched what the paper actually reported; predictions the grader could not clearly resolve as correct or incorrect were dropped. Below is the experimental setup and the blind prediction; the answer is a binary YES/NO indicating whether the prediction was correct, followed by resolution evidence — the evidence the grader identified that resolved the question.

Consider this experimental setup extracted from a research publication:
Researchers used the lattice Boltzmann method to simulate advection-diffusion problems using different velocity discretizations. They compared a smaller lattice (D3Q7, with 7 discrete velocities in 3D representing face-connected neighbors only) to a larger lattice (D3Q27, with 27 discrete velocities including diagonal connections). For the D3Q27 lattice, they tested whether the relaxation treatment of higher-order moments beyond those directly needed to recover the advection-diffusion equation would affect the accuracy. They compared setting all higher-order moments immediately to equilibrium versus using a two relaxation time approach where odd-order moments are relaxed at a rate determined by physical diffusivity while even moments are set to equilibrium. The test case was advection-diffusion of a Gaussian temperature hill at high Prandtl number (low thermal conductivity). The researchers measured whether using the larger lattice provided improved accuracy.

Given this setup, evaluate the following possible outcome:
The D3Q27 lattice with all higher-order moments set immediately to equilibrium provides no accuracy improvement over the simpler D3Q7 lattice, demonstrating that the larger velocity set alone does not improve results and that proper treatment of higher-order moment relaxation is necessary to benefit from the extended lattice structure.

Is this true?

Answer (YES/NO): YES